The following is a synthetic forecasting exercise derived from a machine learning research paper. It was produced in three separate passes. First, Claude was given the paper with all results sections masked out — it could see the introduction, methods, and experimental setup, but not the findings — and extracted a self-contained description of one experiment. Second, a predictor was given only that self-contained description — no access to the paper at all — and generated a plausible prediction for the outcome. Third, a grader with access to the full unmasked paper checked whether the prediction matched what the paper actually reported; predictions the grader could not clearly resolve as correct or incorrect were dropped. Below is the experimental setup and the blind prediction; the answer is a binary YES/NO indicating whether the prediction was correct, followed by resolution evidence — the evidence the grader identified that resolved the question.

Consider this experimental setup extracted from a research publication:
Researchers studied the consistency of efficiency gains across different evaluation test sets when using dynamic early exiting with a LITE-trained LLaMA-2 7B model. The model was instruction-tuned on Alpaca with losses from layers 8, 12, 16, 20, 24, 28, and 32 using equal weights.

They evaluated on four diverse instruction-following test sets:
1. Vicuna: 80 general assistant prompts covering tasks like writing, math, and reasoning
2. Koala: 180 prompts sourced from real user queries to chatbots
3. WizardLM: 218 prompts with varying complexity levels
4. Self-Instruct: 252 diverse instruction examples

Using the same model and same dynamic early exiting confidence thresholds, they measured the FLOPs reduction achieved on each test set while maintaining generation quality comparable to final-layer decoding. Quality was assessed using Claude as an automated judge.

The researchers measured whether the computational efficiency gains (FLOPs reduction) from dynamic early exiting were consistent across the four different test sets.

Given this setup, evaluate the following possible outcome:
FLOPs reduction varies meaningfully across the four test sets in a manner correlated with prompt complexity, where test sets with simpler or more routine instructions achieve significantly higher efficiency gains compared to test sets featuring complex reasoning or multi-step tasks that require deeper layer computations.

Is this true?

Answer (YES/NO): NO